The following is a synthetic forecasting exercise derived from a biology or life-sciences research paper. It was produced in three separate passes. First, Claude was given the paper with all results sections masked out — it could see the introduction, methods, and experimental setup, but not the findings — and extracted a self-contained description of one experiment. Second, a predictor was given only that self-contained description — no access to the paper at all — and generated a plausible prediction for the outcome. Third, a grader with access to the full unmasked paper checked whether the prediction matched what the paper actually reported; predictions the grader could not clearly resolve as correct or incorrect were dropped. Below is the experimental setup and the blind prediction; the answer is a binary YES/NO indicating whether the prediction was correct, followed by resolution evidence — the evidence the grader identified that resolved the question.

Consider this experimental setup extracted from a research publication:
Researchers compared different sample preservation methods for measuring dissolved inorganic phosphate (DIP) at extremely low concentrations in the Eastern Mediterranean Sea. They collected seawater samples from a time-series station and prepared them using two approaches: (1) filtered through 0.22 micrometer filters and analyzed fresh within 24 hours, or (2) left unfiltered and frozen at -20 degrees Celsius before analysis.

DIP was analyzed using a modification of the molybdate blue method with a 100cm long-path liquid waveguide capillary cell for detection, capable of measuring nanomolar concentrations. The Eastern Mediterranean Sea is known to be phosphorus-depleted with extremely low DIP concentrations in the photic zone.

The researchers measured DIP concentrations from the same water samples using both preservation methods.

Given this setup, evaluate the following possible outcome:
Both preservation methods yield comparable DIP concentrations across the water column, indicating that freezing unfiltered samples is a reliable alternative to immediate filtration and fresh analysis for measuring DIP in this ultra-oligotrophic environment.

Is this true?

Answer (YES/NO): NO